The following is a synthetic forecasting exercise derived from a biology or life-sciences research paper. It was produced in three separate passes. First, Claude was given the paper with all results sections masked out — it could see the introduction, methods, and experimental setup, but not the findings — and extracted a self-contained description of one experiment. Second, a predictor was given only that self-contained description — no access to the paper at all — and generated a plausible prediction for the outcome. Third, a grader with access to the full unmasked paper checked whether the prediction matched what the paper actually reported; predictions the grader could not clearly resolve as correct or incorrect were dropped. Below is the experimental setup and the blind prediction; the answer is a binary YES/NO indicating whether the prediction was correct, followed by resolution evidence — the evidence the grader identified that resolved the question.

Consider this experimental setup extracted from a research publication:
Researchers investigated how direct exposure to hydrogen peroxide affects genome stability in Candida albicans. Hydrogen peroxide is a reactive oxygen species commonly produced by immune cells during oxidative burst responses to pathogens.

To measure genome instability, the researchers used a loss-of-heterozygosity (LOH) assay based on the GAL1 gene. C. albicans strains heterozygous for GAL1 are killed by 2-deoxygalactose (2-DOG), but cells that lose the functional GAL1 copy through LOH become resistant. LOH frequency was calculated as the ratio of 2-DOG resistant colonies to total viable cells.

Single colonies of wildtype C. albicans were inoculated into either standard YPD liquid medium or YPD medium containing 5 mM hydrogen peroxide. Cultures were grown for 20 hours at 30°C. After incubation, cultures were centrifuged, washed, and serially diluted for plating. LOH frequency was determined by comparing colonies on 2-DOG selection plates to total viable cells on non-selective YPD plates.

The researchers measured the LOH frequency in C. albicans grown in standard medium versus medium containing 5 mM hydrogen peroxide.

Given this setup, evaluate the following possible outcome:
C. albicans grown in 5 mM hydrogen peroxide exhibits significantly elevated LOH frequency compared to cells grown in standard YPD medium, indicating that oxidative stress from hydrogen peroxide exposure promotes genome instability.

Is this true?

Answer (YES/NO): YES